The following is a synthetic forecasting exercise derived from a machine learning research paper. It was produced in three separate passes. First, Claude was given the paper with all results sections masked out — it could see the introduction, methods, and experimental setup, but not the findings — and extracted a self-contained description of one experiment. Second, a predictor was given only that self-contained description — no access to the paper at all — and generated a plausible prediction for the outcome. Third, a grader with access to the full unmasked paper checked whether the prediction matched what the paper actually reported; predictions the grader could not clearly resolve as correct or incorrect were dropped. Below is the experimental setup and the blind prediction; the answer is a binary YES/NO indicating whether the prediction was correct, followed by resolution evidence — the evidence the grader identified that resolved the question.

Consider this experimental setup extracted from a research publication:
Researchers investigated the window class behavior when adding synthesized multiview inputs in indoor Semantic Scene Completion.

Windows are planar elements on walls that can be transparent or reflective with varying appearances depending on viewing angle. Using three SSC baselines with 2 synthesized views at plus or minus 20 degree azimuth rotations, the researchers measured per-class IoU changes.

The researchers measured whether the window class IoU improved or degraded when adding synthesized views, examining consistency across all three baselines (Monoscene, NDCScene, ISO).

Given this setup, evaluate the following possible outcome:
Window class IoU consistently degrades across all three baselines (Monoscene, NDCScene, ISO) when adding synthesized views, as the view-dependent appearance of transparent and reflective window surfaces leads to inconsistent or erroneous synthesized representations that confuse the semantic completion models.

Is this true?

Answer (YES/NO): YES